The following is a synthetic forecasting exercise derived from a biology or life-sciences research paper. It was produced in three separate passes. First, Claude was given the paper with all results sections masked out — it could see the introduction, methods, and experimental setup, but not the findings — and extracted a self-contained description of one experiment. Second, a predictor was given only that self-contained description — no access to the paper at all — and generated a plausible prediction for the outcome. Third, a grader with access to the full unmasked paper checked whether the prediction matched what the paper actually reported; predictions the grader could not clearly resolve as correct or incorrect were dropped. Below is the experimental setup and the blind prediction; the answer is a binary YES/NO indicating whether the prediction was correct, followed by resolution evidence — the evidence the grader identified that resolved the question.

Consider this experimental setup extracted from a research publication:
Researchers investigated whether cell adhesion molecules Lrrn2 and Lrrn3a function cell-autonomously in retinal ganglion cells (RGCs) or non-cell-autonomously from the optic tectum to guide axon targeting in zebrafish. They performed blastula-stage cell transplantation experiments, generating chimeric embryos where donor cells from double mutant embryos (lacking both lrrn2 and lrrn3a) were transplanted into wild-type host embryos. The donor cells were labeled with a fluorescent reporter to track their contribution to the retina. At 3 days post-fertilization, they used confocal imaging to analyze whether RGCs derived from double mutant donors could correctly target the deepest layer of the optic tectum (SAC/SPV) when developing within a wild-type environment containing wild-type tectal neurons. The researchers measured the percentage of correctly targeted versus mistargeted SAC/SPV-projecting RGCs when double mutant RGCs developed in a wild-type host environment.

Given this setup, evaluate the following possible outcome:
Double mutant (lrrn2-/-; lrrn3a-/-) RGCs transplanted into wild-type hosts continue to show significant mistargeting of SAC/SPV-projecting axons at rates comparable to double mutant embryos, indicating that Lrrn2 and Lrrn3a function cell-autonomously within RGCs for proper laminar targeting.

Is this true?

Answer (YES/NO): YES